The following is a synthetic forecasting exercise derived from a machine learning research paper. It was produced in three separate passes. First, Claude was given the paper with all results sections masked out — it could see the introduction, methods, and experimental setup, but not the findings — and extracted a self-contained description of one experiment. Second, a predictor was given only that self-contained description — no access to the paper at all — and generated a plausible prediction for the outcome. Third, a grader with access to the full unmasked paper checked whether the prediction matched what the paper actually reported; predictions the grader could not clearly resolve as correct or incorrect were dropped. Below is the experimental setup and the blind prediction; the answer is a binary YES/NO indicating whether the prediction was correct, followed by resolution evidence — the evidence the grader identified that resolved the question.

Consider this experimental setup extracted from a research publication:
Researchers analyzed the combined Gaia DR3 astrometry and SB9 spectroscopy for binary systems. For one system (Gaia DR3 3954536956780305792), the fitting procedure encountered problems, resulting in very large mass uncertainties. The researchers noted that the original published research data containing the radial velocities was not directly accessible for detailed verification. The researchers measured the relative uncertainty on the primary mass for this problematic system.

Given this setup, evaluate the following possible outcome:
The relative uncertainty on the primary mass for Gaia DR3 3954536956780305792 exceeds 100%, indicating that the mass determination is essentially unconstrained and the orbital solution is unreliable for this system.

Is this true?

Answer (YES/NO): NO